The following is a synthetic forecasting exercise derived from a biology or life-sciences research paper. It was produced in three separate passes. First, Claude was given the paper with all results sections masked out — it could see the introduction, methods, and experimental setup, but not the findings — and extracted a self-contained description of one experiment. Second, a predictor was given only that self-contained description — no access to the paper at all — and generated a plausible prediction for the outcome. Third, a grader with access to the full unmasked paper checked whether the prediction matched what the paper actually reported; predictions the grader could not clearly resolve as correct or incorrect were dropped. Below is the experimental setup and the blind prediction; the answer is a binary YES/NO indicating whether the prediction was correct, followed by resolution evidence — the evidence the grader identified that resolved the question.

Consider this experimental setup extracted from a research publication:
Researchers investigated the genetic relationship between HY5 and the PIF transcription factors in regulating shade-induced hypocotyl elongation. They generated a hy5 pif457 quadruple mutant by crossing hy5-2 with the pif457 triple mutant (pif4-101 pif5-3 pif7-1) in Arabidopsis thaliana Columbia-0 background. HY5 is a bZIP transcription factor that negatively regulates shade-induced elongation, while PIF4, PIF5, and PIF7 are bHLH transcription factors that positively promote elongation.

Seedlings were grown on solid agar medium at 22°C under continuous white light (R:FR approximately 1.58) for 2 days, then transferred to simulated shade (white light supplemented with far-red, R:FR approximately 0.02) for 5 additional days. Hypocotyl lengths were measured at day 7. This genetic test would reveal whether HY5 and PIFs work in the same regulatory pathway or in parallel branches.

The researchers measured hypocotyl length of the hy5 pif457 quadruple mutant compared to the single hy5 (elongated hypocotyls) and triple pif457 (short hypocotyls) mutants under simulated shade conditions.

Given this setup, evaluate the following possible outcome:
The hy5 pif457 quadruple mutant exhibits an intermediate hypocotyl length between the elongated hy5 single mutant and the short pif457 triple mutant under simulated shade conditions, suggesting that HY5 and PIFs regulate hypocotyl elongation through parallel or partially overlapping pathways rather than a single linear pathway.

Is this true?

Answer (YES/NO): YES